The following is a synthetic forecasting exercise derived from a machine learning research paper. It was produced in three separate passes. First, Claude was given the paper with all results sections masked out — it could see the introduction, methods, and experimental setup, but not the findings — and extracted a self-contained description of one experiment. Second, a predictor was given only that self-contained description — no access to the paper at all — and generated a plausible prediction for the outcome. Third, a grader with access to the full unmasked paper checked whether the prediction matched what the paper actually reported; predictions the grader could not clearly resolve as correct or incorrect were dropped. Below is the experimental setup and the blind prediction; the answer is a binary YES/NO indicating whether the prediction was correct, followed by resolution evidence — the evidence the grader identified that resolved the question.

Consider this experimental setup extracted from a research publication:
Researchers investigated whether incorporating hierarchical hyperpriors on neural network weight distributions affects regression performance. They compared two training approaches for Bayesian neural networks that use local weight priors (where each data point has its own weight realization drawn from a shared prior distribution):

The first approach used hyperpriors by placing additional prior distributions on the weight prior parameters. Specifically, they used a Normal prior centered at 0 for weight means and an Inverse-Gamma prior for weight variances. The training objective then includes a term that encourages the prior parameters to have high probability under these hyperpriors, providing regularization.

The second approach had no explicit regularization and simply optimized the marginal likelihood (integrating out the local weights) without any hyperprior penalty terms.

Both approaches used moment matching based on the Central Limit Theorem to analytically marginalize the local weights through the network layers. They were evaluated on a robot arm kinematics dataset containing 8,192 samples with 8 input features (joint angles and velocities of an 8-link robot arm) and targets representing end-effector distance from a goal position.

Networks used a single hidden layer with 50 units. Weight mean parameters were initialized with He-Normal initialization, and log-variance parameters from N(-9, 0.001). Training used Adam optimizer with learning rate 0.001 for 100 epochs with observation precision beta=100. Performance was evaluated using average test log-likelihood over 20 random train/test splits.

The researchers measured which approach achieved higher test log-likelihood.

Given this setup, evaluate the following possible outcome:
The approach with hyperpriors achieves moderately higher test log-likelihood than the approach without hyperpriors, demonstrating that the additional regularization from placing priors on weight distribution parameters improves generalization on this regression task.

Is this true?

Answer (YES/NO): NO